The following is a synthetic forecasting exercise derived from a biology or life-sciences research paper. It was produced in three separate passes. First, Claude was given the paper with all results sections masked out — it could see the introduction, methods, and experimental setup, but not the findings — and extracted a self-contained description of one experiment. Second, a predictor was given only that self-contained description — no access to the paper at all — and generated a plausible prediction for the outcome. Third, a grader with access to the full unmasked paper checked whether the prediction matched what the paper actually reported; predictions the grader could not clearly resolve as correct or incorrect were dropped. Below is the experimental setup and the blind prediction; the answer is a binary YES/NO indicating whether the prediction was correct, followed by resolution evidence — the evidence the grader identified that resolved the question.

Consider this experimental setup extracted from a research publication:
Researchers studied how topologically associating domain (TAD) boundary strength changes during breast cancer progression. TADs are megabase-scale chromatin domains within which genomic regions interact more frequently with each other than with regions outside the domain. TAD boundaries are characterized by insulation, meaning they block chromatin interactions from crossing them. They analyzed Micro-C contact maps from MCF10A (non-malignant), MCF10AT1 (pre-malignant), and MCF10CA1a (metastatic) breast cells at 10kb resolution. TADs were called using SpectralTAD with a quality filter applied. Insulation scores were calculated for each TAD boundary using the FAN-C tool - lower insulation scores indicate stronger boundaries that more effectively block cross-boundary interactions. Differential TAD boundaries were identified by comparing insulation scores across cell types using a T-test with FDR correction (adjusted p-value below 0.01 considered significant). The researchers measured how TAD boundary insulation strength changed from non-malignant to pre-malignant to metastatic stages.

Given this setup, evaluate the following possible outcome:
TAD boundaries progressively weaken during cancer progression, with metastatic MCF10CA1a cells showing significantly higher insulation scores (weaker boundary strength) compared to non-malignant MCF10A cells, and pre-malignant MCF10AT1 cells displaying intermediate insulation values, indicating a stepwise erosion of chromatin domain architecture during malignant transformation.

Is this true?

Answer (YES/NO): NO